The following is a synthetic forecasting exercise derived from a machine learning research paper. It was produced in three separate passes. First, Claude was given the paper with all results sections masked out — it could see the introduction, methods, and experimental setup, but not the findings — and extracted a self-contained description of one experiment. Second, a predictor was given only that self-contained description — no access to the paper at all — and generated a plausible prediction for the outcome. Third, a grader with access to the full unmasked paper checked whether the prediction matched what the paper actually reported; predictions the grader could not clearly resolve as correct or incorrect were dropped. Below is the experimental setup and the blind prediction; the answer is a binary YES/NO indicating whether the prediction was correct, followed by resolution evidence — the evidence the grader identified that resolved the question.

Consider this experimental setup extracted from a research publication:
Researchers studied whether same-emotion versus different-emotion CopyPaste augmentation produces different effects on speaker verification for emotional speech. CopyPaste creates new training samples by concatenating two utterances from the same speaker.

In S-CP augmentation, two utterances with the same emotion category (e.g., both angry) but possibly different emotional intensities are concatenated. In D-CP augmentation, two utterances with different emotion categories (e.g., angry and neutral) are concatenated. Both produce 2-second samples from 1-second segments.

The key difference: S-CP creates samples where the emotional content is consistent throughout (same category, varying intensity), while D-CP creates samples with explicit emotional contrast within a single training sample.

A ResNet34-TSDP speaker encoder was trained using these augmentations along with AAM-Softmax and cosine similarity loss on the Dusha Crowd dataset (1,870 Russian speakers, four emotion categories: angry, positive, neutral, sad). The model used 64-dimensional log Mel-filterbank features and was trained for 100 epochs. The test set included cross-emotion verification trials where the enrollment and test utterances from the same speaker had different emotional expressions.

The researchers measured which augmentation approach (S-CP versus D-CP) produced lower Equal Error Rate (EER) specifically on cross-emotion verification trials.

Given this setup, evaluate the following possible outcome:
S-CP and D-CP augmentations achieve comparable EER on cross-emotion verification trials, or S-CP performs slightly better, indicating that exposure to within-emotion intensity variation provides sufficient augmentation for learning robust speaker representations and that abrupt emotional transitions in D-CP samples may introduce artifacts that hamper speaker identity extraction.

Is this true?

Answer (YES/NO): YES